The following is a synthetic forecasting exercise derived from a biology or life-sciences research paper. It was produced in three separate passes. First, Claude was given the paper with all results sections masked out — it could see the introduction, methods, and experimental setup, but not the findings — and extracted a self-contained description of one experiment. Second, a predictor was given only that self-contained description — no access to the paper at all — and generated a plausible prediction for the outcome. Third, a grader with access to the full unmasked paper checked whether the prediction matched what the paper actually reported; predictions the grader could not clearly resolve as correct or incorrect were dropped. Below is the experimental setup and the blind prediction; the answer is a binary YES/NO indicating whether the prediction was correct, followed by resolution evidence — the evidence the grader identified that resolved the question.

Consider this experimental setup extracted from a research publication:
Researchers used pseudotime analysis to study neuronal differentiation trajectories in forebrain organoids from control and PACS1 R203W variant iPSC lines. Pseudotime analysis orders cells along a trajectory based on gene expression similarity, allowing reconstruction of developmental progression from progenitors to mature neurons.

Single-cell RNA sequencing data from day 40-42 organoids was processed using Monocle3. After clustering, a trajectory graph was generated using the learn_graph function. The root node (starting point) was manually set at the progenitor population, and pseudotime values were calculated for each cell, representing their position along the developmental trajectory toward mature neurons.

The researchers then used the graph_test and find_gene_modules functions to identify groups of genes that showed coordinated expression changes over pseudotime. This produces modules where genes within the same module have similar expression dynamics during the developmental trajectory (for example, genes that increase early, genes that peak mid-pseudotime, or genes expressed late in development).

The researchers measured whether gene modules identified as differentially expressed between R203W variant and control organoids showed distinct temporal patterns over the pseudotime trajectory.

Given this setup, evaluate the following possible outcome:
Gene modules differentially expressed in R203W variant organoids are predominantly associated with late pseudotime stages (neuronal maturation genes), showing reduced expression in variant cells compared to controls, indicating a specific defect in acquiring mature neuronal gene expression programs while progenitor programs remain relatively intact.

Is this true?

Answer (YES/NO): NO